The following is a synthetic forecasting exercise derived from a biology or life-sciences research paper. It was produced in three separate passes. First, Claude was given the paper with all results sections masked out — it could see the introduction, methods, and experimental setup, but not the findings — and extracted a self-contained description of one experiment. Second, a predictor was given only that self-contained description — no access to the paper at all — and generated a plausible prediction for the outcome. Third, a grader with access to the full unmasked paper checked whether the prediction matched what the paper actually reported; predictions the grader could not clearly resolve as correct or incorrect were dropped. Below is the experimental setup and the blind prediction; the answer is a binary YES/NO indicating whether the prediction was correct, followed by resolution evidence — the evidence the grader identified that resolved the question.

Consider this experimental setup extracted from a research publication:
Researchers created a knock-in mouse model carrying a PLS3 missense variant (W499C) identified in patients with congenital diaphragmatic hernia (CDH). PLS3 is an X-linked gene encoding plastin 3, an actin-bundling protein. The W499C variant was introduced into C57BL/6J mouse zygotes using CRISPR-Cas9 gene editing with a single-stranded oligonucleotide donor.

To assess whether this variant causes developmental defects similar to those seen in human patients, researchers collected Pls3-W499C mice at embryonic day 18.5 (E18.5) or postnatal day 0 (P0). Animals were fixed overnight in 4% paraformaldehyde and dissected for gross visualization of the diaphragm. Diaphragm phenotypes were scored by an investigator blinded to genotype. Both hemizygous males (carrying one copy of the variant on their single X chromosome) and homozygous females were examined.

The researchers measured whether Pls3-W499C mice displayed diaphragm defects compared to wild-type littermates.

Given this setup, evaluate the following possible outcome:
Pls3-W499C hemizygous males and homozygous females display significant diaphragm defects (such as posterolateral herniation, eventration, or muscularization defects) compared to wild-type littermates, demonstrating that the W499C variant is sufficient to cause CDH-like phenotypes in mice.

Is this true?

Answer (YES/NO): YES